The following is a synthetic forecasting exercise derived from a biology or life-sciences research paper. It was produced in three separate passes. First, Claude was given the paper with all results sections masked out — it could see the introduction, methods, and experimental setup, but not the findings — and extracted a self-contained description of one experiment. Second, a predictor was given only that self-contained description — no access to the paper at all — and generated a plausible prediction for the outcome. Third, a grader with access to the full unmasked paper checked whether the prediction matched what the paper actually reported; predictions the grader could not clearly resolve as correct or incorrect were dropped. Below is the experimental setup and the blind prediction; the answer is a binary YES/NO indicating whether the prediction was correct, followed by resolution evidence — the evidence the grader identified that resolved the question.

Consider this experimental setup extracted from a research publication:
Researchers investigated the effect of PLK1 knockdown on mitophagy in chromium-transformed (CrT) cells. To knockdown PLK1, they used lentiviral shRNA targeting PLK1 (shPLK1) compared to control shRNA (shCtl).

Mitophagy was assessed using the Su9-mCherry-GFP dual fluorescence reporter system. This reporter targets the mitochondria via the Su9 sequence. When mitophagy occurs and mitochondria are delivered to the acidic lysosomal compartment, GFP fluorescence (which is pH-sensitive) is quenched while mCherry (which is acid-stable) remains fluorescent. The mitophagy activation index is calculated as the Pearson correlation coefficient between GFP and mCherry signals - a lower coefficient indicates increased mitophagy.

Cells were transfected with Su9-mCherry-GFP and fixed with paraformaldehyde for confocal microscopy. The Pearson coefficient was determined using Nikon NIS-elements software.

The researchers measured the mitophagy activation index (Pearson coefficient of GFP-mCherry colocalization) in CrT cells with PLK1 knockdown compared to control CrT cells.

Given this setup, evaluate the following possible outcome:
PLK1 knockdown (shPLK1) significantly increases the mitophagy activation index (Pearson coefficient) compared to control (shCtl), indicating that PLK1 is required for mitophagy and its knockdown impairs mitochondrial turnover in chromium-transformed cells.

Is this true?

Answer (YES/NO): YES